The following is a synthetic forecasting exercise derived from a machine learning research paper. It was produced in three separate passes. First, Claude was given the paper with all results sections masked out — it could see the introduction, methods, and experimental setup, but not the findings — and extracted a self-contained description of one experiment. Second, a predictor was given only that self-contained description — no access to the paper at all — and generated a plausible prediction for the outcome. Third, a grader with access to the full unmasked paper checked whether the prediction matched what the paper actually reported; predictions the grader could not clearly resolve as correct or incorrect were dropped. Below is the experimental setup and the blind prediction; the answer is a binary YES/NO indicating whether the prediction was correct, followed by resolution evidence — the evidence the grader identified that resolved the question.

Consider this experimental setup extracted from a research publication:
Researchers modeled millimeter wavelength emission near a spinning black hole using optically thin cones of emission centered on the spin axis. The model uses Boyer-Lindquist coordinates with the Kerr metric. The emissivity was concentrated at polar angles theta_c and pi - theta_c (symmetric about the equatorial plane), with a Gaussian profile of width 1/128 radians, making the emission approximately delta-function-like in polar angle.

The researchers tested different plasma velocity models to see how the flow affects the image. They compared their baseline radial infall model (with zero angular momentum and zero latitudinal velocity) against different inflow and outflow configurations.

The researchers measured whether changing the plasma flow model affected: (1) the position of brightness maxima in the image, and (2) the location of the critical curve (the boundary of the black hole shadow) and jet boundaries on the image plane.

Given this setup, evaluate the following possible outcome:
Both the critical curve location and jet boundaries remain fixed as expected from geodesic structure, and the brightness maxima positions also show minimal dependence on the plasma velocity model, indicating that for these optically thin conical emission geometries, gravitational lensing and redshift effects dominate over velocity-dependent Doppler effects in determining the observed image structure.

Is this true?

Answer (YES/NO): NO